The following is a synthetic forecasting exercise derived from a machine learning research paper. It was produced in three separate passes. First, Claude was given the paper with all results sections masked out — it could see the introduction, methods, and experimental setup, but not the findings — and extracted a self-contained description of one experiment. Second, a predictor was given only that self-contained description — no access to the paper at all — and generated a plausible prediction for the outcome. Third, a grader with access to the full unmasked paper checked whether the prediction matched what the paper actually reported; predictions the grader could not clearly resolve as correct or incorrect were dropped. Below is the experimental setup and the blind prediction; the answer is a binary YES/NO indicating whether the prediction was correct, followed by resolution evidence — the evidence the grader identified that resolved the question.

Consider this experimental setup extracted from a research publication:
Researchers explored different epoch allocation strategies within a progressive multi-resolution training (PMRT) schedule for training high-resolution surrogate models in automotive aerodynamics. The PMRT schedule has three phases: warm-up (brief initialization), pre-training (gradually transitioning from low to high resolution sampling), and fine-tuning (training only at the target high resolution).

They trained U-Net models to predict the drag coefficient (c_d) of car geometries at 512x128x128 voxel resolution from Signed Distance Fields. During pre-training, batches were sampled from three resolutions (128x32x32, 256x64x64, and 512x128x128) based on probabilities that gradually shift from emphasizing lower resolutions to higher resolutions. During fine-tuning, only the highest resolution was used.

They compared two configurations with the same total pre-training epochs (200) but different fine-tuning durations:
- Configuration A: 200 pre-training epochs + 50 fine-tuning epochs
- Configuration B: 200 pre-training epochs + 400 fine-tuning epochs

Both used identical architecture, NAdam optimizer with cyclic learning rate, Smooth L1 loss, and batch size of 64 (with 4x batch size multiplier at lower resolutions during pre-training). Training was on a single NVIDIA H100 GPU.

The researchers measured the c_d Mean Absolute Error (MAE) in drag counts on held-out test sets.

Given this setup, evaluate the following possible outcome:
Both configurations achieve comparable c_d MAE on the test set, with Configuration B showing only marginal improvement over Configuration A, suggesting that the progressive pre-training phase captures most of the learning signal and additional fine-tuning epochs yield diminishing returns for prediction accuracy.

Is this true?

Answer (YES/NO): NO